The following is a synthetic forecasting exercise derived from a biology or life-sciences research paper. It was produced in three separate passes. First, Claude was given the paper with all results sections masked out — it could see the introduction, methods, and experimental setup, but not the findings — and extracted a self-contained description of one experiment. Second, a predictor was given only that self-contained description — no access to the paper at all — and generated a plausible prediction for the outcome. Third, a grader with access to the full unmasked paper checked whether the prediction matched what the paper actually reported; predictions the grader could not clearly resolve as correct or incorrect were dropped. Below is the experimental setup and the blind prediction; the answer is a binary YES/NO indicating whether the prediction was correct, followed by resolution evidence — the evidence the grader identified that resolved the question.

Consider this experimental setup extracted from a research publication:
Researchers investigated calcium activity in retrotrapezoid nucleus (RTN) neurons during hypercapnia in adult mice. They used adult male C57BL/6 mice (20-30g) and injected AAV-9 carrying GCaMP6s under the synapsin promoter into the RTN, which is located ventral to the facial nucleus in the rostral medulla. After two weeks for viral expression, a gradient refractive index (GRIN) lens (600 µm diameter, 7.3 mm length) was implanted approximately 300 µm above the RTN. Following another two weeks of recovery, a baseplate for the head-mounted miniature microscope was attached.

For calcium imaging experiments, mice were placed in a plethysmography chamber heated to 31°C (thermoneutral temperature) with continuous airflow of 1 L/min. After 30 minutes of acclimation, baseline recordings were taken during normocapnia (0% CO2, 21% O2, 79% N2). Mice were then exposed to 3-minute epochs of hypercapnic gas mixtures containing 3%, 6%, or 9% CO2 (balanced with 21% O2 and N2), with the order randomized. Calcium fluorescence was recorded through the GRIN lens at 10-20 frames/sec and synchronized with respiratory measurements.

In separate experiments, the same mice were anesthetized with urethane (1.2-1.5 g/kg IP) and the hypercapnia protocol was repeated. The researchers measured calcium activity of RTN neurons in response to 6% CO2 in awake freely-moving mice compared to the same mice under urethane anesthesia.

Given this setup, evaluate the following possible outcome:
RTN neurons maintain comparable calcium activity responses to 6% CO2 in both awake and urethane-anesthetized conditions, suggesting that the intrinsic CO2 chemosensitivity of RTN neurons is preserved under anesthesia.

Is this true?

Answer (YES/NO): NO